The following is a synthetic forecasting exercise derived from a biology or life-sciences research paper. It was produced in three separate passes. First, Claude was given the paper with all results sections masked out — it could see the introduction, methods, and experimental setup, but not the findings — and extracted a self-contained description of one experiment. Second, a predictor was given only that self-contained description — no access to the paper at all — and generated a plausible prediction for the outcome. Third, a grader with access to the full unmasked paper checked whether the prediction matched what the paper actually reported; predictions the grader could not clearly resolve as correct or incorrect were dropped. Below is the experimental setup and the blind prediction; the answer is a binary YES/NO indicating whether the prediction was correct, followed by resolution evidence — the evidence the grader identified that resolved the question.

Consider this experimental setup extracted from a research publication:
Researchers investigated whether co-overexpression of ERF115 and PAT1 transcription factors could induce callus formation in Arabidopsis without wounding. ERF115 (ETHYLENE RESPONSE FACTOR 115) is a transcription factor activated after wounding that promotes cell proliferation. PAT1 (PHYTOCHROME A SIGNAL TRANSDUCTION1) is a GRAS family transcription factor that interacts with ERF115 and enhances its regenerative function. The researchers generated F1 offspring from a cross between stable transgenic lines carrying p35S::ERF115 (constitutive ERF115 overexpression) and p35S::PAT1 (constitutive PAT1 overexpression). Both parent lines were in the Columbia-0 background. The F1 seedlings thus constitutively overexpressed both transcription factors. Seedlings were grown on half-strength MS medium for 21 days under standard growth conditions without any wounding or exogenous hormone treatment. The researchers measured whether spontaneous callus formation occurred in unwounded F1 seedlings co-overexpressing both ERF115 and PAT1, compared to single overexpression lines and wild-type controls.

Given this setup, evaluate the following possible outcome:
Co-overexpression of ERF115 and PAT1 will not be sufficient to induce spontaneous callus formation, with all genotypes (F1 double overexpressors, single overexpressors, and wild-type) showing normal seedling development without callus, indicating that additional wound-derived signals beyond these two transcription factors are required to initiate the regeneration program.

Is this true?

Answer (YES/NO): NO